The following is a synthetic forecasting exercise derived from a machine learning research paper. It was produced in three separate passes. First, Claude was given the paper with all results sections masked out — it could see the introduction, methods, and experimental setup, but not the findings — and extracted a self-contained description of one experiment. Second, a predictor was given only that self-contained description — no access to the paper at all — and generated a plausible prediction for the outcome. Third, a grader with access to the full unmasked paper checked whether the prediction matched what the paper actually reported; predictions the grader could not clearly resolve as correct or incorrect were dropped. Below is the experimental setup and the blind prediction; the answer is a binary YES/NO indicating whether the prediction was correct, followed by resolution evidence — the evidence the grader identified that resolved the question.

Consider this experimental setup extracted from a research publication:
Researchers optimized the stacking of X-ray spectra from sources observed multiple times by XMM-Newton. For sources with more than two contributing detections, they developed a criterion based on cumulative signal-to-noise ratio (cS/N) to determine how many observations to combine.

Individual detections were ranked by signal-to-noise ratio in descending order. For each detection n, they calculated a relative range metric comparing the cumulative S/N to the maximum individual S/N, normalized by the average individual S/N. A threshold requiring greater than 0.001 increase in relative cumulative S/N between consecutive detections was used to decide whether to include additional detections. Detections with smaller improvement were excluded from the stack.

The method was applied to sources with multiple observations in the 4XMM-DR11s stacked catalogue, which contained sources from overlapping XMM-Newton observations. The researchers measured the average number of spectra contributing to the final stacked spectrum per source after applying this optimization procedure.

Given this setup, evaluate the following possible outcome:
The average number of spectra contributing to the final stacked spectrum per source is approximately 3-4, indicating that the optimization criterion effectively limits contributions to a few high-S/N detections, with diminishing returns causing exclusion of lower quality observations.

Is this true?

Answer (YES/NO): YES